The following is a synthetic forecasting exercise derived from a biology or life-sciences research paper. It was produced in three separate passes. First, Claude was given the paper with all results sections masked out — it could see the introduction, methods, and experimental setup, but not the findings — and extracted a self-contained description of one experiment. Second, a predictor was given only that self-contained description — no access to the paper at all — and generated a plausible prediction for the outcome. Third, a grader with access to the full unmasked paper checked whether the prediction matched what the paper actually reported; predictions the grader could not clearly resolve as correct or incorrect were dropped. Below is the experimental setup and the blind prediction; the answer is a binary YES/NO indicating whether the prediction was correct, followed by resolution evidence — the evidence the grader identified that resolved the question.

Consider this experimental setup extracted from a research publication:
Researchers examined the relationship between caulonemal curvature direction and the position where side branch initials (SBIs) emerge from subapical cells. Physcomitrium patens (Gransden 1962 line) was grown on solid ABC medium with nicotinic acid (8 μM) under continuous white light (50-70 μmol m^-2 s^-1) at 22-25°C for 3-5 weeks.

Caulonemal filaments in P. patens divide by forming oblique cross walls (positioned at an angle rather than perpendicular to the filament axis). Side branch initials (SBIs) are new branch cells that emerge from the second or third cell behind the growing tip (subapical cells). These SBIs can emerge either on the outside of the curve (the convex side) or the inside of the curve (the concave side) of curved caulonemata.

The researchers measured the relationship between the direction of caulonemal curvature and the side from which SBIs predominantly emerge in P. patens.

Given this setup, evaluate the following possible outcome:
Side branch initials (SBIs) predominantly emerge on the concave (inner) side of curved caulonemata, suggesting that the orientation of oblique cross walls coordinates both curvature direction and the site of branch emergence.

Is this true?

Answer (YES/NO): NO